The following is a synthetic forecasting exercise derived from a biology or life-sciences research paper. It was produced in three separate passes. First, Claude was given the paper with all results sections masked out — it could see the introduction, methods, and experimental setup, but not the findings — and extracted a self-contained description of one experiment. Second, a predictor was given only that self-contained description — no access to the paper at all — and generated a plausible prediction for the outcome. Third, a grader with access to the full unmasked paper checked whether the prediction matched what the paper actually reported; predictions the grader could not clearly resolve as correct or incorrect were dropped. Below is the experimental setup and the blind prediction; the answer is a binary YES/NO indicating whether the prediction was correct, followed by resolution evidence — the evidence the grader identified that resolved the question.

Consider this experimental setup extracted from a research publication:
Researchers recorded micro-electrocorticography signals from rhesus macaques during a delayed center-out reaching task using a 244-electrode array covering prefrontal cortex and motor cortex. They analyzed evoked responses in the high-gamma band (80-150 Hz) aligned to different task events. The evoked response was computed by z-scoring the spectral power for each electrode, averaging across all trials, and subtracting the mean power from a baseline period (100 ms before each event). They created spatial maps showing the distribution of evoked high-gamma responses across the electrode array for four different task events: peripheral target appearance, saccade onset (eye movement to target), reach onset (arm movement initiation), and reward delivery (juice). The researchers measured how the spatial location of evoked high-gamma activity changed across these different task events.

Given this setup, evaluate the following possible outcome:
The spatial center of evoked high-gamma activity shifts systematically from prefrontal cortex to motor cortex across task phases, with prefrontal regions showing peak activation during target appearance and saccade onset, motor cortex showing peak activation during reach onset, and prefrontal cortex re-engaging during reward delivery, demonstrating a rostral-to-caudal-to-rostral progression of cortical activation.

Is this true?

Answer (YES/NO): NO